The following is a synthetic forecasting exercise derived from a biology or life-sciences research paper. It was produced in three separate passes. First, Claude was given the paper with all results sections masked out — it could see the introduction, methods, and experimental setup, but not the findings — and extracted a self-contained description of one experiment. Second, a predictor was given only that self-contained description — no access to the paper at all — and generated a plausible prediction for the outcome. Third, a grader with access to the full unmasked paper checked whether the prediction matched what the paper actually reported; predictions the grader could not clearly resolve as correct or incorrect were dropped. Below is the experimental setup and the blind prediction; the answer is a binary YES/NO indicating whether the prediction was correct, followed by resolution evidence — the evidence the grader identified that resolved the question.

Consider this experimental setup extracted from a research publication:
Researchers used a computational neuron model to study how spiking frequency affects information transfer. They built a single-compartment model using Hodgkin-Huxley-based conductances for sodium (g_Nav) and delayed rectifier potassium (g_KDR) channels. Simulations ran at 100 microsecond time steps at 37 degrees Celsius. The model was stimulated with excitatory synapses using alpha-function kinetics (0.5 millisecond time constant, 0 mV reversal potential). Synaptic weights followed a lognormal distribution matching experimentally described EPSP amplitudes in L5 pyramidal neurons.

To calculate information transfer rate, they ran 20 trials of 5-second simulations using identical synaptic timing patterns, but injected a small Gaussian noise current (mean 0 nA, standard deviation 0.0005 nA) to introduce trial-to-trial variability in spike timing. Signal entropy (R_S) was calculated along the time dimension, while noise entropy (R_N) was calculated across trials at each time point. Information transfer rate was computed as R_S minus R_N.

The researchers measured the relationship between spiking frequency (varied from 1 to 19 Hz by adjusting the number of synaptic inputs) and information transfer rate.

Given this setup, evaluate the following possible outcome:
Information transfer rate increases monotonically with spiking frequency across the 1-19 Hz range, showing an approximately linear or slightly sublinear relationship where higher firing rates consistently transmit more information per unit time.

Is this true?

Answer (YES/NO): YES